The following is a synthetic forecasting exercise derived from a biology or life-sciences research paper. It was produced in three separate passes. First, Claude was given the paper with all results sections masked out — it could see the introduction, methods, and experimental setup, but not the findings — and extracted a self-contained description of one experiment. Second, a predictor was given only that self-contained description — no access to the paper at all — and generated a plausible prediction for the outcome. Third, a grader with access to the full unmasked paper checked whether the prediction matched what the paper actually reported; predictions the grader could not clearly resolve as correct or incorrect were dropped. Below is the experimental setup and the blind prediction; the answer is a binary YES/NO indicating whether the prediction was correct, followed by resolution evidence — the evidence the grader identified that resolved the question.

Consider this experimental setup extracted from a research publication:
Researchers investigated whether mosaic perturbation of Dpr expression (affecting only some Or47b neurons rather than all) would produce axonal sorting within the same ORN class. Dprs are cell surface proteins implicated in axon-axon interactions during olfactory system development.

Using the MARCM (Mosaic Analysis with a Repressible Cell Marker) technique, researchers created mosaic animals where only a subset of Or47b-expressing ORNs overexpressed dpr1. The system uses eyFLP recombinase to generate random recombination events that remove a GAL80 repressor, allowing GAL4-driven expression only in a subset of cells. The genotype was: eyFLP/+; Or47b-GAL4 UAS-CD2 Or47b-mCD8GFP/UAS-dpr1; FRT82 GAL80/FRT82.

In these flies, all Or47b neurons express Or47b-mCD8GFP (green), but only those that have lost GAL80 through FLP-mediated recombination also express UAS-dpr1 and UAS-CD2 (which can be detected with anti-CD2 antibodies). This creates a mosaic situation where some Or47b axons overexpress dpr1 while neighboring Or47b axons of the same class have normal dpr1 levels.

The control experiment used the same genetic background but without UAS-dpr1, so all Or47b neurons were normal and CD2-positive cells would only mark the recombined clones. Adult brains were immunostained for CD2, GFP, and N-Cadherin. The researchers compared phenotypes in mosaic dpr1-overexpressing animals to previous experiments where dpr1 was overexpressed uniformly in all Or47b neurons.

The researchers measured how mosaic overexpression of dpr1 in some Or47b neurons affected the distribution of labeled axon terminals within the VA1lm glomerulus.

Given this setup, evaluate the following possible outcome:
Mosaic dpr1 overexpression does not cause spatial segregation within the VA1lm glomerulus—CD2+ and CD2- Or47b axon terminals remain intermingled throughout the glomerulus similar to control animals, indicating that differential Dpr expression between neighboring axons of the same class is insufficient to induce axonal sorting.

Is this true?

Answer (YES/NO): YES